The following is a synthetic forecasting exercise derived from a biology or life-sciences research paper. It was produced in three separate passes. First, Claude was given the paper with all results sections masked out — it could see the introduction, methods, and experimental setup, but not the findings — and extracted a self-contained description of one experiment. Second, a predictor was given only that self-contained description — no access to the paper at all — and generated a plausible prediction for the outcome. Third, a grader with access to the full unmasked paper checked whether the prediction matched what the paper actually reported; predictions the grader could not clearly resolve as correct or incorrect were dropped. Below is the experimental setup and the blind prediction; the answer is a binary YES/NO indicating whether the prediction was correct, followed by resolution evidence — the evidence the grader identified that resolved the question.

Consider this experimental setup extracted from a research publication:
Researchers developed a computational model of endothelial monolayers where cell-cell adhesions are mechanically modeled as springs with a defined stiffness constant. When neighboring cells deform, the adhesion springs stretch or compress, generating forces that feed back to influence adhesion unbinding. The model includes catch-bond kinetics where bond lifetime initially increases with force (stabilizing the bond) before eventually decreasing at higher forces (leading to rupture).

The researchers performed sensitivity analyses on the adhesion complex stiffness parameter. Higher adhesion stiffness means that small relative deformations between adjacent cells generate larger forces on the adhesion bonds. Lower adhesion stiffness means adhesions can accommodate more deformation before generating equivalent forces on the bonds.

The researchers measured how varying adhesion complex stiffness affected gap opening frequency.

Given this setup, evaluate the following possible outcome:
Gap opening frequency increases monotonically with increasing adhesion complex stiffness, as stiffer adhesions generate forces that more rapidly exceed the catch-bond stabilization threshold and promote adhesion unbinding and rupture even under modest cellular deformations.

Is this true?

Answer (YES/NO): NO